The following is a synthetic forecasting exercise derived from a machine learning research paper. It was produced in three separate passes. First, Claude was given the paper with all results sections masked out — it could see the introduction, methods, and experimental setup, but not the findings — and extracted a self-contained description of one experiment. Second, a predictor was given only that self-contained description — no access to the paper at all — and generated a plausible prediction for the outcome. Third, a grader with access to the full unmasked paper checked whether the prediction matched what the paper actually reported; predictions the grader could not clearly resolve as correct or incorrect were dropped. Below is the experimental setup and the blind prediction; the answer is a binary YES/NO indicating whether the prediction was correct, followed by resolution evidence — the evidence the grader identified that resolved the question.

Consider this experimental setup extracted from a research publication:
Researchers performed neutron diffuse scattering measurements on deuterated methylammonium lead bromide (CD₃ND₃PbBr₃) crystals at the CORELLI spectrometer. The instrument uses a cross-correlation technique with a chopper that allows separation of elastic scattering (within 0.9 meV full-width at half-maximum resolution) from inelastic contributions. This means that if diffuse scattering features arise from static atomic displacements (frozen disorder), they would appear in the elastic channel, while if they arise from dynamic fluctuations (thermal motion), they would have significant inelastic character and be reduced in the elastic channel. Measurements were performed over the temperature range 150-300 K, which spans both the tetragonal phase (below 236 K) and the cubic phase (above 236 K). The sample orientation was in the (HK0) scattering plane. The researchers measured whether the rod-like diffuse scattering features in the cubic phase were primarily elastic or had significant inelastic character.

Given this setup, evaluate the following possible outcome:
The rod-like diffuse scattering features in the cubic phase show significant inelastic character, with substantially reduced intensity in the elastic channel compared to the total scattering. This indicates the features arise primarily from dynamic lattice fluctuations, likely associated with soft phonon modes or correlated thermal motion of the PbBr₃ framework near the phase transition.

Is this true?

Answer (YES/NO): NO